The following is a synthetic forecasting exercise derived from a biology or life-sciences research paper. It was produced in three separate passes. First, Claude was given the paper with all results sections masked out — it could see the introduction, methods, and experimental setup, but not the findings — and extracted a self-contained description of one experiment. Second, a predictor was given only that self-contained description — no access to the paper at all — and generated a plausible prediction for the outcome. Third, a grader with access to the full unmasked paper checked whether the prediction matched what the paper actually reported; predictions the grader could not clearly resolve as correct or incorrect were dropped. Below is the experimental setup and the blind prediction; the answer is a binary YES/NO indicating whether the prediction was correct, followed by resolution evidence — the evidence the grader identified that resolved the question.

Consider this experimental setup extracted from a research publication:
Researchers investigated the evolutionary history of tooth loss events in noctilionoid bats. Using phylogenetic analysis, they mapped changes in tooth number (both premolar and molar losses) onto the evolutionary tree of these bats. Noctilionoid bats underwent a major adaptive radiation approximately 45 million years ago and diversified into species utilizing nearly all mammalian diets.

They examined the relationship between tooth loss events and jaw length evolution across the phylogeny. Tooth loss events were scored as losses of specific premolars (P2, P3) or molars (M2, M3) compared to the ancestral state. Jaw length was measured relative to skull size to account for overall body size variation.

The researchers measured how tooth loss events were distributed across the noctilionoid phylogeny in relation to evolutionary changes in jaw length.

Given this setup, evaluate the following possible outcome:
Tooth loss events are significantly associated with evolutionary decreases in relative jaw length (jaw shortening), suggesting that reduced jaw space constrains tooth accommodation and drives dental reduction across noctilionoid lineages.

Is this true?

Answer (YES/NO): YES